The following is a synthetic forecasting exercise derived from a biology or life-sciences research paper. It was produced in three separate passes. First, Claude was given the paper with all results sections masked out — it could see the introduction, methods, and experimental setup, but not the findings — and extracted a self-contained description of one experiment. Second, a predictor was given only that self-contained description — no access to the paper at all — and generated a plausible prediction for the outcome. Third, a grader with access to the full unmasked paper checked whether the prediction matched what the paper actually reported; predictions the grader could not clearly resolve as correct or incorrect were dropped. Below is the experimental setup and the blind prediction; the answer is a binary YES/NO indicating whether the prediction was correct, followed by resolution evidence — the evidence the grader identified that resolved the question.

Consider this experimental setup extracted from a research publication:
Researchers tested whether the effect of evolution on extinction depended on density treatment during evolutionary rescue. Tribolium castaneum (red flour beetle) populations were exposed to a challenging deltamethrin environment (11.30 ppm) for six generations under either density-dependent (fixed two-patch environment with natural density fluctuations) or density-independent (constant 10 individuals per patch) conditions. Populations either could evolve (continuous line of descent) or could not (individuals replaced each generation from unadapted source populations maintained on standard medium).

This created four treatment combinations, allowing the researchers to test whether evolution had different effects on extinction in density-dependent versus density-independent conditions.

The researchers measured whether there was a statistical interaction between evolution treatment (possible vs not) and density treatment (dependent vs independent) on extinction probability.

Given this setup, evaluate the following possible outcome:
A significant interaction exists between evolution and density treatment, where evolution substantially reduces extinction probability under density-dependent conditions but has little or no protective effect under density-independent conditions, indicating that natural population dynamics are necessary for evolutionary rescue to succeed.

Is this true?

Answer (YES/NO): NO